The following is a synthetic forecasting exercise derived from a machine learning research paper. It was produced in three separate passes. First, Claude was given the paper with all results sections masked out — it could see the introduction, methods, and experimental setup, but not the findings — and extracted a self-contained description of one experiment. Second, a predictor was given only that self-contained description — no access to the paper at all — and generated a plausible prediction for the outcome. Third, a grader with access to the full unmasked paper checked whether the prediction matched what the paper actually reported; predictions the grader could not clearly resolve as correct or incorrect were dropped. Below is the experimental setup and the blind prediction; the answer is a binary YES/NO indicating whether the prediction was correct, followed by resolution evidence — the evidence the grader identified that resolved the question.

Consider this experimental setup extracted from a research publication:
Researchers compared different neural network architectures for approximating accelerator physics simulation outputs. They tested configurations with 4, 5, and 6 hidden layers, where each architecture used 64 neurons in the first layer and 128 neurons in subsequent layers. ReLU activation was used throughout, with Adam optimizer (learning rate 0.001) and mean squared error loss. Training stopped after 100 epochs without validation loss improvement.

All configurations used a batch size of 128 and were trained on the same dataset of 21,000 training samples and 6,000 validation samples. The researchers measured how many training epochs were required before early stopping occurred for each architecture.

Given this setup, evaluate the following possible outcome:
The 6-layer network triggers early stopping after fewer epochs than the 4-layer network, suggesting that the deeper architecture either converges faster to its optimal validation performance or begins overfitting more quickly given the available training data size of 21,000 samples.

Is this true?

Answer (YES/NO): YES